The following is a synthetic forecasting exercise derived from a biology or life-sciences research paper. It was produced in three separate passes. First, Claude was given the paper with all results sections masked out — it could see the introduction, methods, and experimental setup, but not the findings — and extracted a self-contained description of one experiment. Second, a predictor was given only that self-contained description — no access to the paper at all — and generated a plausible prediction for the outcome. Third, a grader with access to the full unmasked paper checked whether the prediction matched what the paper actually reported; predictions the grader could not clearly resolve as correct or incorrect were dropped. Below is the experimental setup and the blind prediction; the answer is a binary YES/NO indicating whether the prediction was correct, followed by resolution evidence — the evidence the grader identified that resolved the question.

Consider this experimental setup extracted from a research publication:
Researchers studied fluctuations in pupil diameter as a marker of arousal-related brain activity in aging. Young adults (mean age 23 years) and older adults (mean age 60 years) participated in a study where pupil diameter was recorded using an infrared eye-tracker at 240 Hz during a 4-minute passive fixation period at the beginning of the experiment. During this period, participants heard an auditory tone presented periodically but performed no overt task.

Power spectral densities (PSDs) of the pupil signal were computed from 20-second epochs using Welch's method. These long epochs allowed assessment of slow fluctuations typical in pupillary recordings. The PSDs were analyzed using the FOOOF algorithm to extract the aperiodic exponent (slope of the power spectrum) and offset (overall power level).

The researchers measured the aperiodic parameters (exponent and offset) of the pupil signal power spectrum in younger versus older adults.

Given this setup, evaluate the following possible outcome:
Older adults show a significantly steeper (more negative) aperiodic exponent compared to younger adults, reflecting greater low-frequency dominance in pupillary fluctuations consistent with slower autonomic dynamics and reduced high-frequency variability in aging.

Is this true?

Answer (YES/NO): NO